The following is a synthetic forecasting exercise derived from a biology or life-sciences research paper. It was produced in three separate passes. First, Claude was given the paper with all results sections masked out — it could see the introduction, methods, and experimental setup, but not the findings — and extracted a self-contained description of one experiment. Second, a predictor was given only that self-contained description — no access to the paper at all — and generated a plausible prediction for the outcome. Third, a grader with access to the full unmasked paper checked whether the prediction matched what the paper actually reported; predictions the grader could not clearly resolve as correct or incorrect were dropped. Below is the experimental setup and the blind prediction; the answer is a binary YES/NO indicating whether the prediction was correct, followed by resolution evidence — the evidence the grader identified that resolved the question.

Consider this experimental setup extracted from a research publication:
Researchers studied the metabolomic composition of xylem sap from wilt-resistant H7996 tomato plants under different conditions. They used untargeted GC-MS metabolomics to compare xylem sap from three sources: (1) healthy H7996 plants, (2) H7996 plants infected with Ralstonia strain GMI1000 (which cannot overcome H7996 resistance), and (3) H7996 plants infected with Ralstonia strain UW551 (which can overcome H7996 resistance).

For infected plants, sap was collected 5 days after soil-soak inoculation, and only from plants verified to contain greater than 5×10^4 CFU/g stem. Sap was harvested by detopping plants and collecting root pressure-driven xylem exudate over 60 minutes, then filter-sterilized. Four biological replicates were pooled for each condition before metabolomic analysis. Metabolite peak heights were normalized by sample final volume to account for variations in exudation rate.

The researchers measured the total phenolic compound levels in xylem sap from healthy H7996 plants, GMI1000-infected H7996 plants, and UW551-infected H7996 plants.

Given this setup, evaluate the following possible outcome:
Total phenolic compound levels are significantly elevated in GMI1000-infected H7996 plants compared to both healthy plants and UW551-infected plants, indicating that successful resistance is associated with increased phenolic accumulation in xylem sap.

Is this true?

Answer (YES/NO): YES